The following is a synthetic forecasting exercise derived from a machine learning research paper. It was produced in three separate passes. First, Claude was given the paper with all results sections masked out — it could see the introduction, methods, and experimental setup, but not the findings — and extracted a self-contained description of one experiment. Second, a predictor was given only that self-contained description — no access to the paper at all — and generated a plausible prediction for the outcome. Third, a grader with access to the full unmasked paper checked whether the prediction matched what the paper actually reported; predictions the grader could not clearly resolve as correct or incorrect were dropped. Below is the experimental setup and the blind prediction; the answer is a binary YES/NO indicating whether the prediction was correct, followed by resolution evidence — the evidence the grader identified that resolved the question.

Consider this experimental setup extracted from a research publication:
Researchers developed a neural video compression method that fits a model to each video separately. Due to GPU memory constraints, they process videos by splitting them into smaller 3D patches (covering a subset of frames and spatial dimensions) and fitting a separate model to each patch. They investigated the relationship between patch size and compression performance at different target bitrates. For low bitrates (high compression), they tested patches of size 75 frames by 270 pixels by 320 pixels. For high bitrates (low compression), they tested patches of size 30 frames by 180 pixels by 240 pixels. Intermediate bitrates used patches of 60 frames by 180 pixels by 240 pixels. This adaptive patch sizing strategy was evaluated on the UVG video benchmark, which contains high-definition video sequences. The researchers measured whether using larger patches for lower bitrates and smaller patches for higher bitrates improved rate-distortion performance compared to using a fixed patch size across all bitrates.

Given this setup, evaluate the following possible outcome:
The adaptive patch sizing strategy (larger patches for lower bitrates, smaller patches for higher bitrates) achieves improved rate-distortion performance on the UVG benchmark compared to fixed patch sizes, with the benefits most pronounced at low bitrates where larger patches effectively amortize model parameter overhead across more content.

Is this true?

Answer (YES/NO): NO